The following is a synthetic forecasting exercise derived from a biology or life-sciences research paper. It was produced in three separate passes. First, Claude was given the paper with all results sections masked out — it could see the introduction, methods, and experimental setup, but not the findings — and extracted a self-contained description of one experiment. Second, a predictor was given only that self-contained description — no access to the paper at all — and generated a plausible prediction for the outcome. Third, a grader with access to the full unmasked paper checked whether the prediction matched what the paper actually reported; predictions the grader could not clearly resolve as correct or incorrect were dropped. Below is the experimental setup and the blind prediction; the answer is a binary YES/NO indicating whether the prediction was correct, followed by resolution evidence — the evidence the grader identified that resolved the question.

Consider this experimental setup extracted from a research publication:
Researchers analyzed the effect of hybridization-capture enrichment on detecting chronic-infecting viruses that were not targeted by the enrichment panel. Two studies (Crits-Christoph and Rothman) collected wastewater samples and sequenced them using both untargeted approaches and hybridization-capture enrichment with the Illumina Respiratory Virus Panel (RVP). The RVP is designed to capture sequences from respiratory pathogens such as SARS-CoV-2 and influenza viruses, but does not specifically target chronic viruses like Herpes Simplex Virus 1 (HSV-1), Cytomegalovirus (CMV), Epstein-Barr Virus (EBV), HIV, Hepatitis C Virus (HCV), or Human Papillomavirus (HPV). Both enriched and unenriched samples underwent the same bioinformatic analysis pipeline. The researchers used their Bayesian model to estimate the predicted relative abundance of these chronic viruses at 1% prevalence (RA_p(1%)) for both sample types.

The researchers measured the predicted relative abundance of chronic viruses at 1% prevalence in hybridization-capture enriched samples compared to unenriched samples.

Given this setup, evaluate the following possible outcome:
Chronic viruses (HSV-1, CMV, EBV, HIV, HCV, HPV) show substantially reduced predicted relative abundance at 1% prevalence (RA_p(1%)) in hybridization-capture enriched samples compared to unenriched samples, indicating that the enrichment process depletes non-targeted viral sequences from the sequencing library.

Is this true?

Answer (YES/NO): NO